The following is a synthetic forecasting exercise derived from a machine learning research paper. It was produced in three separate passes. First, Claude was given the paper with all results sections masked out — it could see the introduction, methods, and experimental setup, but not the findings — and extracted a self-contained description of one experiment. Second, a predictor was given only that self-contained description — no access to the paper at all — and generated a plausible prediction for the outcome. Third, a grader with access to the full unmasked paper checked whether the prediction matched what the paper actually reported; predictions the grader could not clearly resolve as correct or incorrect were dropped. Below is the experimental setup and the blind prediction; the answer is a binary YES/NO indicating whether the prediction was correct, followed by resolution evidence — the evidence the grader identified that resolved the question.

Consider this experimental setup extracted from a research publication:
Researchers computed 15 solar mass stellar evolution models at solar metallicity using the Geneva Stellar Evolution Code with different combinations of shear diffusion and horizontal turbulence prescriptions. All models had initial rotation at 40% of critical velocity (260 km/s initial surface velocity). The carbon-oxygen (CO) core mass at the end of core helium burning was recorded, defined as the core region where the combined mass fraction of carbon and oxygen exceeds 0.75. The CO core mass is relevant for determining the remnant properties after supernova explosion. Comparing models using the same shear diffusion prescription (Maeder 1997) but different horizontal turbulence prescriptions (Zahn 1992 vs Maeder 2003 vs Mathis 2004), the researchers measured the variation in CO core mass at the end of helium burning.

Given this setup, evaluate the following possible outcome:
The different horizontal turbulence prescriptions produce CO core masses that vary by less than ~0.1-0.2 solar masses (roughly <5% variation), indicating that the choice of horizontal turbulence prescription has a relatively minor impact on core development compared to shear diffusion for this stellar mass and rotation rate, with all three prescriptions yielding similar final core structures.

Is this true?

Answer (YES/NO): NO